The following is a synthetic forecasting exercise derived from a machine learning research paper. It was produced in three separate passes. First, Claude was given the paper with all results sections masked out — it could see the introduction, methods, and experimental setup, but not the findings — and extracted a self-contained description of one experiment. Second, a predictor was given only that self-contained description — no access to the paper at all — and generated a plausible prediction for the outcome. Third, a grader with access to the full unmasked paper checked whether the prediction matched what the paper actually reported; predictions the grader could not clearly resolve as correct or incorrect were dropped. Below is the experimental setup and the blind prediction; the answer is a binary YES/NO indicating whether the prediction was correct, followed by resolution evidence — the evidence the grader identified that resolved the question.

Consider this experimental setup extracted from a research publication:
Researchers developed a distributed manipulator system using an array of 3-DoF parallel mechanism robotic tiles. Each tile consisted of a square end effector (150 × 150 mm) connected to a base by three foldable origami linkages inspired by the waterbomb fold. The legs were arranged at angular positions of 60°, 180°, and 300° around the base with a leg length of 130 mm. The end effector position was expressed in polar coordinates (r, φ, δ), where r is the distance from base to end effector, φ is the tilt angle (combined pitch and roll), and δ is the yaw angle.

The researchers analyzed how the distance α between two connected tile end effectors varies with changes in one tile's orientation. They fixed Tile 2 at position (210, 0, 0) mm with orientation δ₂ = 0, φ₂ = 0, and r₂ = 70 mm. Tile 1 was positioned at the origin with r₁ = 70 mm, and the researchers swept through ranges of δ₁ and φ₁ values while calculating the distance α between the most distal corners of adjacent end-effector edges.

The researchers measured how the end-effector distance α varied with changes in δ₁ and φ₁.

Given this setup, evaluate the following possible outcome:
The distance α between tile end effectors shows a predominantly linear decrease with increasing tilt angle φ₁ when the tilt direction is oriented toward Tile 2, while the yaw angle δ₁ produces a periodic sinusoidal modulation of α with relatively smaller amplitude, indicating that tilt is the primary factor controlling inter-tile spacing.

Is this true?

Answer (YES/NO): NO